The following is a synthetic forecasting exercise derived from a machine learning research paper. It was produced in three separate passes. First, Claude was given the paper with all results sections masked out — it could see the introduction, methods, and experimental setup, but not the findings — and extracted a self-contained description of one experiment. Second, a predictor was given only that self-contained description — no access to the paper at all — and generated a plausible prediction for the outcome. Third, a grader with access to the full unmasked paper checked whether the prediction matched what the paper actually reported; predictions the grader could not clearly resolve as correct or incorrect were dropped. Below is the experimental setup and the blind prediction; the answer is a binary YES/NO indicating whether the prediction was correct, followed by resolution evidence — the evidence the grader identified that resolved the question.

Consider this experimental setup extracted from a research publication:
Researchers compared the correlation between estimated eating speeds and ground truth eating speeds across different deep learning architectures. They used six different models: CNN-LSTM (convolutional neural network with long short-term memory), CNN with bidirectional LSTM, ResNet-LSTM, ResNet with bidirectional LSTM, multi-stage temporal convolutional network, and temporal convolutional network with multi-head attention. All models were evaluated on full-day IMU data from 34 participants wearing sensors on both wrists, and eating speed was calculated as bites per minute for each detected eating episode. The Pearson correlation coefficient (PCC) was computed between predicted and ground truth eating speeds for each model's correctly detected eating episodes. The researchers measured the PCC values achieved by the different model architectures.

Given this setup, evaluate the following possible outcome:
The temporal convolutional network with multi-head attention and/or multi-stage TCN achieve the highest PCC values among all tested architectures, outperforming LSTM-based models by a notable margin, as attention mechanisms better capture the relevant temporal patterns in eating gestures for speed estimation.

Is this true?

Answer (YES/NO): YES